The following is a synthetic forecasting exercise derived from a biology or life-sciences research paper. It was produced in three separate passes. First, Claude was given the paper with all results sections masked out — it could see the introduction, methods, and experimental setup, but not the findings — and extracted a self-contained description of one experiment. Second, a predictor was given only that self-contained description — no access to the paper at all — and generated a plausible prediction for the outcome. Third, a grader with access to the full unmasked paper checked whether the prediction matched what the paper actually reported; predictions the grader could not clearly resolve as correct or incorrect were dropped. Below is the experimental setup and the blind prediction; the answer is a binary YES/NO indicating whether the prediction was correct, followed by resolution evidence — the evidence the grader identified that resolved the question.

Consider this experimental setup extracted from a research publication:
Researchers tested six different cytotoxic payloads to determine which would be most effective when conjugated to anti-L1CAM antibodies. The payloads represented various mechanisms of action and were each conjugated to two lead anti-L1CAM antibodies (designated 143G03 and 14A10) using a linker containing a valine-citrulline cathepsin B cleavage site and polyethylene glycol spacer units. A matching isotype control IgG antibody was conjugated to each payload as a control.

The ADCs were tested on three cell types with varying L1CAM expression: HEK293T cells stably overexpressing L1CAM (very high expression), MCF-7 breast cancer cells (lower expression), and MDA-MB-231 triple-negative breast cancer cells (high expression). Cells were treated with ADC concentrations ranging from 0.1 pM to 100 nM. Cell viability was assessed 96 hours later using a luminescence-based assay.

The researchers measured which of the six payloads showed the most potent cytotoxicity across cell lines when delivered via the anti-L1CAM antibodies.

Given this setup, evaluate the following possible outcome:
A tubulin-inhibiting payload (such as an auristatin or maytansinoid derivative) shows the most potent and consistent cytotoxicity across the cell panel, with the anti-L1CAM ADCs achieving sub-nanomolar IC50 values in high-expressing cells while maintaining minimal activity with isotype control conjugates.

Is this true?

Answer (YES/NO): NO